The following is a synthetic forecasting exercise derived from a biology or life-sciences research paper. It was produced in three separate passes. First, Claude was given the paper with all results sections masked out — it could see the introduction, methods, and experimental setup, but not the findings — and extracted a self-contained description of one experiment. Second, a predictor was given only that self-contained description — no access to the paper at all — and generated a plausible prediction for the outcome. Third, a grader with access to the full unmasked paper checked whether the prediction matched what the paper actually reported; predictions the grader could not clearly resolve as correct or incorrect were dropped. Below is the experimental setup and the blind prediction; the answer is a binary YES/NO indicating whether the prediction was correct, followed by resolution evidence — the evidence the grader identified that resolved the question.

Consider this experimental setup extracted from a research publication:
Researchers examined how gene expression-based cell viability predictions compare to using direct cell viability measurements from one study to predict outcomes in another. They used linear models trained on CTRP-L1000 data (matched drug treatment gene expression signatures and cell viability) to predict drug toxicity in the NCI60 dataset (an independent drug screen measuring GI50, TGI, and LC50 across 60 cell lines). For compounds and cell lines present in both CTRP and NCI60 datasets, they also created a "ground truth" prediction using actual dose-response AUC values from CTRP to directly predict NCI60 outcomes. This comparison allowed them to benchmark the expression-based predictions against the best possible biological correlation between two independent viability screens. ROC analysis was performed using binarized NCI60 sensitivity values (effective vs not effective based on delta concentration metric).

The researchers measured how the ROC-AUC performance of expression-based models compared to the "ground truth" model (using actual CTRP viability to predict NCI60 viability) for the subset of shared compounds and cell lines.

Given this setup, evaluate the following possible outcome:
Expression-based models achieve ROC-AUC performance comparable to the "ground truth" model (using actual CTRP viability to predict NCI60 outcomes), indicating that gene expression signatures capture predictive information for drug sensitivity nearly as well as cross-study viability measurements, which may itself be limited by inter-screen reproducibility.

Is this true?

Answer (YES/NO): YES